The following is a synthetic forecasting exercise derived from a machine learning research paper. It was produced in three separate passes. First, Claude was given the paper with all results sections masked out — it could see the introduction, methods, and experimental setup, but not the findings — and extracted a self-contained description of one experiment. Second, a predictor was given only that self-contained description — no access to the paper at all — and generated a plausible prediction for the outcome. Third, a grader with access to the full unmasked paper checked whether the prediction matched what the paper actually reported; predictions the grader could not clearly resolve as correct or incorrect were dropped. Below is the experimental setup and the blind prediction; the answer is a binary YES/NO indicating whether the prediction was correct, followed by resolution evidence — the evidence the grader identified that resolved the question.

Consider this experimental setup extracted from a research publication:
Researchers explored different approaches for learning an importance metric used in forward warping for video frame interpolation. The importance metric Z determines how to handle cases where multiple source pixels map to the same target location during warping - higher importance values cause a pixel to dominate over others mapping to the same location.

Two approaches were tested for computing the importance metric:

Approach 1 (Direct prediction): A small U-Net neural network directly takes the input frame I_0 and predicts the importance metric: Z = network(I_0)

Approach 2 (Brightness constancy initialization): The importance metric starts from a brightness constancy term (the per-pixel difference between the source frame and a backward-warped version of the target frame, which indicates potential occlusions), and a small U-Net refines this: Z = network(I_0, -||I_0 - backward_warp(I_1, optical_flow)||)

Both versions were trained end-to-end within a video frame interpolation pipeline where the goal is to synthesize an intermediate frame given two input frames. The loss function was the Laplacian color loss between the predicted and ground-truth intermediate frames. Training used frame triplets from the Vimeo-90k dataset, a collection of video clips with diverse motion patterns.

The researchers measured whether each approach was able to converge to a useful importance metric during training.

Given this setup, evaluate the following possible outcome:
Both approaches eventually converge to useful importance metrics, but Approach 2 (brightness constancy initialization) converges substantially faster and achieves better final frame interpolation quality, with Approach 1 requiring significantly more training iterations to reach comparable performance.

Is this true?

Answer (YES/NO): NO